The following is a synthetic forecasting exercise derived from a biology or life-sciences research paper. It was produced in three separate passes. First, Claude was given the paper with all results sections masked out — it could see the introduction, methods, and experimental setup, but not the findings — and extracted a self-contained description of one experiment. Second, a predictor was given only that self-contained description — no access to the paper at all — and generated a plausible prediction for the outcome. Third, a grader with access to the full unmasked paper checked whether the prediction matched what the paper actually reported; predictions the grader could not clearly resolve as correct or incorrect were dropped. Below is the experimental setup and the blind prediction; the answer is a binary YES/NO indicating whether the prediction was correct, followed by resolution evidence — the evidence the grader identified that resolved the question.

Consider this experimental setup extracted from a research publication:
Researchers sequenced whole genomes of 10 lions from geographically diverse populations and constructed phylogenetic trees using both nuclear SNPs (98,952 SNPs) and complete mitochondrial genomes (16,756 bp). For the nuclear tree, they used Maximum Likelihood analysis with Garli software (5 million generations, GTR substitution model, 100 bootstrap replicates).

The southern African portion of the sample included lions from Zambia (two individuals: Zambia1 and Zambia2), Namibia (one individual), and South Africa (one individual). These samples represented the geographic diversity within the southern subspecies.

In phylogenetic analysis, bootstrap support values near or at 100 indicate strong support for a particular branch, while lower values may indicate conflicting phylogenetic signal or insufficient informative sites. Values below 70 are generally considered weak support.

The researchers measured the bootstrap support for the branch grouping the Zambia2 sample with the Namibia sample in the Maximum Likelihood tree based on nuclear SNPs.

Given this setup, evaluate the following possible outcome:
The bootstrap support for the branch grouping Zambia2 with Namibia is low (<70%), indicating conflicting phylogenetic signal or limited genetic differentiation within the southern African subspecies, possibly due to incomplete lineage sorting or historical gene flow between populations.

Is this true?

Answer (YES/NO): NO